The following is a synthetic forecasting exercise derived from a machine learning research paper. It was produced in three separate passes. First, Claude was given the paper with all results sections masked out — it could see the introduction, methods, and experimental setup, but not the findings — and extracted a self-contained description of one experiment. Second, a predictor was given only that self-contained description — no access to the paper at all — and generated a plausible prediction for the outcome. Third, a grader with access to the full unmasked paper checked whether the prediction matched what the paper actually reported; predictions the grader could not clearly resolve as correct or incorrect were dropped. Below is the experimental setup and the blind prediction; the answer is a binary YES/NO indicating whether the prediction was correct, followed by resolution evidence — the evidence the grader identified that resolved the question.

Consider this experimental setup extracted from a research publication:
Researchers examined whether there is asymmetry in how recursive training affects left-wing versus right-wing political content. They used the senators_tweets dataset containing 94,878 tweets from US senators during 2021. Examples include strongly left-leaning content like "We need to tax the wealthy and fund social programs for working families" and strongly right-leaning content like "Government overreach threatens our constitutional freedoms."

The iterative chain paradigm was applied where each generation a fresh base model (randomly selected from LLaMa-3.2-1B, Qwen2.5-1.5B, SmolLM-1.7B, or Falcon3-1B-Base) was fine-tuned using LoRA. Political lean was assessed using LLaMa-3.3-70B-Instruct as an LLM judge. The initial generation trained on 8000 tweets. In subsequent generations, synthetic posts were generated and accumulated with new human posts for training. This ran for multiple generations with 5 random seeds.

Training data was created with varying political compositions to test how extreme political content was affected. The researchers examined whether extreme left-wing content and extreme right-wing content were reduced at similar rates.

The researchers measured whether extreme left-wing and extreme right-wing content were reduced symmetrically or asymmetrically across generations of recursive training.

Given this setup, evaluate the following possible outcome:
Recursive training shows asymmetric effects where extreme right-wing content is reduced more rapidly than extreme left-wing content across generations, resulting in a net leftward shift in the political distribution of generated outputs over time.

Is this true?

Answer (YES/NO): NO